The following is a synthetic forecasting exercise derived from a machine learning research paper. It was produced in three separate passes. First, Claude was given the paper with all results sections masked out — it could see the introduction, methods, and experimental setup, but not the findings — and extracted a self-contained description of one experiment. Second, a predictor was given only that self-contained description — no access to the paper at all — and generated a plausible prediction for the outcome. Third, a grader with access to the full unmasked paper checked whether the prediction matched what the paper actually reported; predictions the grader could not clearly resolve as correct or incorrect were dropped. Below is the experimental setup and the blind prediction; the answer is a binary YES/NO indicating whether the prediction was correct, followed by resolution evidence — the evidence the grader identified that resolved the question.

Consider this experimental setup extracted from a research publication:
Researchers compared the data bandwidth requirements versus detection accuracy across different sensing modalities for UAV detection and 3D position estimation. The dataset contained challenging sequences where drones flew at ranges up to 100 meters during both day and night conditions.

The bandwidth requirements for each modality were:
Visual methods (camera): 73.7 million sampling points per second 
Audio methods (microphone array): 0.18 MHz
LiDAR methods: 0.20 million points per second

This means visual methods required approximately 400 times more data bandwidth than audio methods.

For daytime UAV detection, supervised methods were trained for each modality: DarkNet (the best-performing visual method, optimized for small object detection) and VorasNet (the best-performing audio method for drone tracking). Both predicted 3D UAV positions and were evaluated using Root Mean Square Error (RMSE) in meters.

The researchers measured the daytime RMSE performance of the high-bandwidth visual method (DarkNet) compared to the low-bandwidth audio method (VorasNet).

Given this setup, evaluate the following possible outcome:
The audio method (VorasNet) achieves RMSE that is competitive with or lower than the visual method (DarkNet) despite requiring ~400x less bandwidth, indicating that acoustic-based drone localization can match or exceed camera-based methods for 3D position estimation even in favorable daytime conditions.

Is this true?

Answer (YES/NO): NO